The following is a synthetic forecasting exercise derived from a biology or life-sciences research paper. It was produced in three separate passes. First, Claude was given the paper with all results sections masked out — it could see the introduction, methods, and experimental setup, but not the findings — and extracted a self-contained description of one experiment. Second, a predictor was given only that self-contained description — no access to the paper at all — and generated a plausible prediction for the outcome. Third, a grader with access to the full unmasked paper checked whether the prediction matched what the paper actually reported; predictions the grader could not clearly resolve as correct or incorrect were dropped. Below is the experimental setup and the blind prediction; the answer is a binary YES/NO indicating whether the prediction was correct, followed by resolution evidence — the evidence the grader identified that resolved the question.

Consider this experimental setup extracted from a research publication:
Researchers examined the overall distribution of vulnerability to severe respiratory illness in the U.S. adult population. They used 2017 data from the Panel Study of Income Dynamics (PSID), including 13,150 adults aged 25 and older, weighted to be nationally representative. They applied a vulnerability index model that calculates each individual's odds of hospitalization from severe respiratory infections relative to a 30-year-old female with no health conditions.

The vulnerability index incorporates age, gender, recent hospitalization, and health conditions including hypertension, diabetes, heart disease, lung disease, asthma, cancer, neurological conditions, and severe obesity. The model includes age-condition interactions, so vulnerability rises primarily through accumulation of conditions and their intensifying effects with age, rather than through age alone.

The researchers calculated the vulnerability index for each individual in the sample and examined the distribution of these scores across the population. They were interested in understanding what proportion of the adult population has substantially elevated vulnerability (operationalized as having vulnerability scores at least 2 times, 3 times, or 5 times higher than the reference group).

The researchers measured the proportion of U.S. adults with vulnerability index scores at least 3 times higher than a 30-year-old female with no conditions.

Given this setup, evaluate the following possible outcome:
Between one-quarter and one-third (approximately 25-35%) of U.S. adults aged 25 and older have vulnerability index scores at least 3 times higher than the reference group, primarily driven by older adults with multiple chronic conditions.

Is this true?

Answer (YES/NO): NO